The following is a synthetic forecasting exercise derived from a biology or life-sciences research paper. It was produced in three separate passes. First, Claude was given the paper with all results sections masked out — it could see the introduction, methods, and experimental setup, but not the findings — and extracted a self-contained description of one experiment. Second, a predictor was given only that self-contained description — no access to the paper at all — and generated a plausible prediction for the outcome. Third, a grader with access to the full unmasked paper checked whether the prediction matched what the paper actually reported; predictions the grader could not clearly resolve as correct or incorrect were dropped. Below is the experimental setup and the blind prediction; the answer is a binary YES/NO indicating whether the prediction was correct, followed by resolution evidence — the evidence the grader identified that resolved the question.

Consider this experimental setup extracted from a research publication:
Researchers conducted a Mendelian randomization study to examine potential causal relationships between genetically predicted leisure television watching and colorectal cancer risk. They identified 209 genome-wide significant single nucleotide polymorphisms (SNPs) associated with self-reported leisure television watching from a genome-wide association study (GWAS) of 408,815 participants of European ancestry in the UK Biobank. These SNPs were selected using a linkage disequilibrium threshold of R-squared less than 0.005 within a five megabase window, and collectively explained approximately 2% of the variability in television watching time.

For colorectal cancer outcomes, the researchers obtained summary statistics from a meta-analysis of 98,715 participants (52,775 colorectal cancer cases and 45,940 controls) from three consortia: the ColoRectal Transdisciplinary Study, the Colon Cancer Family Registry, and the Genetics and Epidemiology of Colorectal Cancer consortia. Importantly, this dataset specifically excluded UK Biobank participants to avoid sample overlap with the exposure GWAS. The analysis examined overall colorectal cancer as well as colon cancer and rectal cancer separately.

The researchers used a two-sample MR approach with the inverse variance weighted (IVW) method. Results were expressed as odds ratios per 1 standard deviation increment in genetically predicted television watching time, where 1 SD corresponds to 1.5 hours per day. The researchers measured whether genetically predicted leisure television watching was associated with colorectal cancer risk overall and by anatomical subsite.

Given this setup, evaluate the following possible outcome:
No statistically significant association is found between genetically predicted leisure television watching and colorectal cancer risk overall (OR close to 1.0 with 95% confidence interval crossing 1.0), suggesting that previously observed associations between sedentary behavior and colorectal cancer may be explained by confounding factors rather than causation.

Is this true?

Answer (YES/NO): NO